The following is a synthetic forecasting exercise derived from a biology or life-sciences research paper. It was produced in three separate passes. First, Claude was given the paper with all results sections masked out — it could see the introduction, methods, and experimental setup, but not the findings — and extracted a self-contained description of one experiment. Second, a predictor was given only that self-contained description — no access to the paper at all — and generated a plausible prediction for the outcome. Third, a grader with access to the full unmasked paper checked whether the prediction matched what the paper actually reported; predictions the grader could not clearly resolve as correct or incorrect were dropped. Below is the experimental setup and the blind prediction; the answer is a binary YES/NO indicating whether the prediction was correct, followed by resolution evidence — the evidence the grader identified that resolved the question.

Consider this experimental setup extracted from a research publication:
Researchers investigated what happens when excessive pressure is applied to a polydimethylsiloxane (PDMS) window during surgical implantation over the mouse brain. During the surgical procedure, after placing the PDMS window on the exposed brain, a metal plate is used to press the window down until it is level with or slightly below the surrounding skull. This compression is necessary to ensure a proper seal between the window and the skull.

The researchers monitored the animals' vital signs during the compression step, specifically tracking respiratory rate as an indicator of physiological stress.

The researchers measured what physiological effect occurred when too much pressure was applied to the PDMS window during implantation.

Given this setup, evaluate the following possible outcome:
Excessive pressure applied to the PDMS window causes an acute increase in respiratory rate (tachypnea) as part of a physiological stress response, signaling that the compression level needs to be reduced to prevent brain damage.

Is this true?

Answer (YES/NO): NO